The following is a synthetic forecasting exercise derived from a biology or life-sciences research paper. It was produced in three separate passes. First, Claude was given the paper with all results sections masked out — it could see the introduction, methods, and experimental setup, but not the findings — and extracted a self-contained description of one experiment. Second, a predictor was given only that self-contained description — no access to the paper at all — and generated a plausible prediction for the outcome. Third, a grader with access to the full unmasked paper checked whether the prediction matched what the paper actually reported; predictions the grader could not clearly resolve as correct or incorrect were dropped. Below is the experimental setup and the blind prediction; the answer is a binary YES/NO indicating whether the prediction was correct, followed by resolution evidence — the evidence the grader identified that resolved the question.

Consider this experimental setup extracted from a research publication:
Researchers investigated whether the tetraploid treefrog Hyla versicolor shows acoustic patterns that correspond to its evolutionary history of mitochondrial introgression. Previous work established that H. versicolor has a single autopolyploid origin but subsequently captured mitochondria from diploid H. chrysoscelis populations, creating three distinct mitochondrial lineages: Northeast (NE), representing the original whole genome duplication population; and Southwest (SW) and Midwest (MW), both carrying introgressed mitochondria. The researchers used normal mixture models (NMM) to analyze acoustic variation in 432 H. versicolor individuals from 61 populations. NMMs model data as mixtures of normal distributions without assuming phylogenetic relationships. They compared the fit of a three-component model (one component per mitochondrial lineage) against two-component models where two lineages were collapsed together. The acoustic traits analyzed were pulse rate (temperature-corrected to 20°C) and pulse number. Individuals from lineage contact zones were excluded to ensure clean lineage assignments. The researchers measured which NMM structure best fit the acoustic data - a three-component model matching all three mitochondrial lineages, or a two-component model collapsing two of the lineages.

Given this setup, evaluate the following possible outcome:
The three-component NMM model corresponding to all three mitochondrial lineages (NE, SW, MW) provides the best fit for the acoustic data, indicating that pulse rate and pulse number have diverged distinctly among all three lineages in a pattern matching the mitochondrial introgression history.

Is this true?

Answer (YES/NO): NO